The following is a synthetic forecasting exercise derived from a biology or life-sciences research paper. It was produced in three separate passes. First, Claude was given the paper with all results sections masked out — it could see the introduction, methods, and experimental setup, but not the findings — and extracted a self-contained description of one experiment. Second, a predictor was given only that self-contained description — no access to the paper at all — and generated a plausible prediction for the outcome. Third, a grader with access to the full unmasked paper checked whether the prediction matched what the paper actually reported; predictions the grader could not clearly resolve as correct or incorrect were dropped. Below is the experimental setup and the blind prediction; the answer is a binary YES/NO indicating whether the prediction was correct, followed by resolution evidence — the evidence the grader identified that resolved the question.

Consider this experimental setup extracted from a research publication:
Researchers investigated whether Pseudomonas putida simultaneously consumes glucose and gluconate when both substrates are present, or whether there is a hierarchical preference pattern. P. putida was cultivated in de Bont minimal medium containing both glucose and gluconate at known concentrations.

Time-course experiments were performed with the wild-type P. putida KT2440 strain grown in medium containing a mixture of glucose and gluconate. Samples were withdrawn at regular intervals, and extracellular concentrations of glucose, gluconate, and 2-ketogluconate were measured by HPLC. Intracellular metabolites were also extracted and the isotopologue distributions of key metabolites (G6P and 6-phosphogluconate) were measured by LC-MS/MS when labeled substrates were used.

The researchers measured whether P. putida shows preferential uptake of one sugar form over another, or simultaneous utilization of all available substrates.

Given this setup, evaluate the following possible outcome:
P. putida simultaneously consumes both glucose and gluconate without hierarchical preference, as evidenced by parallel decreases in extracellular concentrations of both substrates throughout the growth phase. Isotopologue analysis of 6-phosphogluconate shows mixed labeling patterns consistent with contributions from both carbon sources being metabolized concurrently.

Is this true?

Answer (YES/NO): NO